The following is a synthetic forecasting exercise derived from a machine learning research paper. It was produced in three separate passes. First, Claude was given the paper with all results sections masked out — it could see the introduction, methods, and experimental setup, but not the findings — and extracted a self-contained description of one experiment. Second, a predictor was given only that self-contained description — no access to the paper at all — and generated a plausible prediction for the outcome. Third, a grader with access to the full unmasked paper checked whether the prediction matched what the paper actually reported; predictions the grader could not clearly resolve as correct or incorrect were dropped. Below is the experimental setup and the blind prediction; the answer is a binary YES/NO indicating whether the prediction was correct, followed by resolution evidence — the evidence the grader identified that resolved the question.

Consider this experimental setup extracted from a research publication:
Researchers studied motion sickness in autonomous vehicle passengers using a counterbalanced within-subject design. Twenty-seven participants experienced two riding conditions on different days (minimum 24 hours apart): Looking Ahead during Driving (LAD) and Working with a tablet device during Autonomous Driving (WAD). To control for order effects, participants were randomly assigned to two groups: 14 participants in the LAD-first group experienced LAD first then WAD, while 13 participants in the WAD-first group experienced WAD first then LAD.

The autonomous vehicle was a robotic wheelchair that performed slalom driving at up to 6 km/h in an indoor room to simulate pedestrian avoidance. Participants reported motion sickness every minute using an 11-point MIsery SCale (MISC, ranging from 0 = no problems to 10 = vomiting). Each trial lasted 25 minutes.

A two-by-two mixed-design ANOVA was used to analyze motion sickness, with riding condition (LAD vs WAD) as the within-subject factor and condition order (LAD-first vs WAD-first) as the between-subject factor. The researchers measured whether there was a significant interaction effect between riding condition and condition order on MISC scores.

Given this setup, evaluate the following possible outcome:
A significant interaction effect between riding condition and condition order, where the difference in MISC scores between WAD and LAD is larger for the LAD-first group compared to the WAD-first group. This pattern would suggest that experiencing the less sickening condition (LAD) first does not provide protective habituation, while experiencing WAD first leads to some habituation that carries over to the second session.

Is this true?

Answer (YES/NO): NO